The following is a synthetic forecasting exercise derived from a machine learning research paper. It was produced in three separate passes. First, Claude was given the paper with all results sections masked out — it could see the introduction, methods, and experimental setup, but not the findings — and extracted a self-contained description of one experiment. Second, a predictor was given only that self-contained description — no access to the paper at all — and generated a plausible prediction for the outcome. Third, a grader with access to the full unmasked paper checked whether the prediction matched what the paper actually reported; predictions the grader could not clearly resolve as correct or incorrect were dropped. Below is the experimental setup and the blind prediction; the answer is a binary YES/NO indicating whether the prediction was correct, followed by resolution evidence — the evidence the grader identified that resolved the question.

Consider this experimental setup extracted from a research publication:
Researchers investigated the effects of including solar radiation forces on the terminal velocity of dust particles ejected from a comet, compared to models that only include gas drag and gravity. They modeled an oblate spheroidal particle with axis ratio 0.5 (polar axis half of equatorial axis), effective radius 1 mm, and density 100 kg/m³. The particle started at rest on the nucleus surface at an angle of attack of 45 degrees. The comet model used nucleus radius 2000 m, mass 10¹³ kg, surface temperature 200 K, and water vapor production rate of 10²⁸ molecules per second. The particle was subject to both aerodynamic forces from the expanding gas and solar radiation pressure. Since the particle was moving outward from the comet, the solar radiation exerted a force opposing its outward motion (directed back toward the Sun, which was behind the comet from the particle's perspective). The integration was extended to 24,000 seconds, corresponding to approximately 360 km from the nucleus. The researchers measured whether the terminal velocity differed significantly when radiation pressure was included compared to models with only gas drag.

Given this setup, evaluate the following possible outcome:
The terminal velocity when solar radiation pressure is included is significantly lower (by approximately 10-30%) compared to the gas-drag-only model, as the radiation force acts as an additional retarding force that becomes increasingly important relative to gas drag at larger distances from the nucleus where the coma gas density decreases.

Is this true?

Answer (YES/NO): NO